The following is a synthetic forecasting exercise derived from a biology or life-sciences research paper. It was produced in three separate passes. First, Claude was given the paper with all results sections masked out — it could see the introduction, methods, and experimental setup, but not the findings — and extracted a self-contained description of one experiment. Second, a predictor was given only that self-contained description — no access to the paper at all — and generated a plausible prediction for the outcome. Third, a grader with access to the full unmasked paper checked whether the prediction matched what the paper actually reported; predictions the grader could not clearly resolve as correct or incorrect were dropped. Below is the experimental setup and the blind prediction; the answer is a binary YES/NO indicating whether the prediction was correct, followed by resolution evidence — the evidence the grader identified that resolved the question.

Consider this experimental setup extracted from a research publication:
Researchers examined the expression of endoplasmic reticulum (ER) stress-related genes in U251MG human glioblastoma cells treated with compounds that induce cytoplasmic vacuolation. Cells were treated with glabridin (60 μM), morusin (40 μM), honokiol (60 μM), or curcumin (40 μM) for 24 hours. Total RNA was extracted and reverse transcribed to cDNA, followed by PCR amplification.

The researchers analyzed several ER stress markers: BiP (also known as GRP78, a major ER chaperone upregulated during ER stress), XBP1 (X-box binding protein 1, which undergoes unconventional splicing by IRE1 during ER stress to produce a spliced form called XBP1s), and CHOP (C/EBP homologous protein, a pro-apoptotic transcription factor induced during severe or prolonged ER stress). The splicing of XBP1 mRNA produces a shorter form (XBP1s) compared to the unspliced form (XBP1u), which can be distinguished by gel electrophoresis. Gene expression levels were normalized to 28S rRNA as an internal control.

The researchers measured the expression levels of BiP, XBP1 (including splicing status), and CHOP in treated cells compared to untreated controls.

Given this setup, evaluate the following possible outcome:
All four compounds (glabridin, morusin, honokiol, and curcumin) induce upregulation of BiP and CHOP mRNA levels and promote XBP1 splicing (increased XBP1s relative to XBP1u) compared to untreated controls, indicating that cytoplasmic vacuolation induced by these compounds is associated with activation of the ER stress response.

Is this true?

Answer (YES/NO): YES